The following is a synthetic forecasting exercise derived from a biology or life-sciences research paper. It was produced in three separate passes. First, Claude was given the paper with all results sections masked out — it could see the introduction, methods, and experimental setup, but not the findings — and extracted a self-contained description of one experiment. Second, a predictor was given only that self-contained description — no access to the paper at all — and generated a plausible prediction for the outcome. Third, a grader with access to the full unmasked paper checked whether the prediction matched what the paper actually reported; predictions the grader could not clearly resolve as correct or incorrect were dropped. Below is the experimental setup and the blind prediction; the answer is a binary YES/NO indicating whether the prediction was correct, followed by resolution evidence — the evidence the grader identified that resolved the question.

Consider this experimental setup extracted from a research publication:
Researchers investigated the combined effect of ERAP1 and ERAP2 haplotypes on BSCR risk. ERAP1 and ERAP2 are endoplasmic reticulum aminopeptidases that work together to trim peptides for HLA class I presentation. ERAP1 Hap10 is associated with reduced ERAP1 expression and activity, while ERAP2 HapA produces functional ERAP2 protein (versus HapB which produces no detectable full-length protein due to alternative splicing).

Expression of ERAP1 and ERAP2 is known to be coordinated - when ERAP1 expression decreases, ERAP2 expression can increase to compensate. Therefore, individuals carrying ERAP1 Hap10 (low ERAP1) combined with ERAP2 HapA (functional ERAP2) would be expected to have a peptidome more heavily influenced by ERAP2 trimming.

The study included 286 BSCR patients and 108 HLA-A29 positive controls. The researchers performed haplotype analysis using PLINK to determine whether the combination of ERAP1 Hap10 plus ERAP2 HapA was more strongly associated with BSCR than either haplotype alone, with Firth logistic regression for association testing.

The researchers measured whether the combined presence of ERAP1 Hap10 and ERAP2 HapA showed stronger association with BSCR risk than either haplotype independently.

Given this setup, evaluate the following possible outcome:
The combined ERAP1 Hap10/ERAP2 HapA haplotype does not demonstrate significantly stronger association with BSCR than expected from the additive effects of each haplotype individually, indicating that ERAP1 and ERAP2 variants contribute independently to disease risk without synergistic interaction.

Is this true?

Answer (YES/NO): YES